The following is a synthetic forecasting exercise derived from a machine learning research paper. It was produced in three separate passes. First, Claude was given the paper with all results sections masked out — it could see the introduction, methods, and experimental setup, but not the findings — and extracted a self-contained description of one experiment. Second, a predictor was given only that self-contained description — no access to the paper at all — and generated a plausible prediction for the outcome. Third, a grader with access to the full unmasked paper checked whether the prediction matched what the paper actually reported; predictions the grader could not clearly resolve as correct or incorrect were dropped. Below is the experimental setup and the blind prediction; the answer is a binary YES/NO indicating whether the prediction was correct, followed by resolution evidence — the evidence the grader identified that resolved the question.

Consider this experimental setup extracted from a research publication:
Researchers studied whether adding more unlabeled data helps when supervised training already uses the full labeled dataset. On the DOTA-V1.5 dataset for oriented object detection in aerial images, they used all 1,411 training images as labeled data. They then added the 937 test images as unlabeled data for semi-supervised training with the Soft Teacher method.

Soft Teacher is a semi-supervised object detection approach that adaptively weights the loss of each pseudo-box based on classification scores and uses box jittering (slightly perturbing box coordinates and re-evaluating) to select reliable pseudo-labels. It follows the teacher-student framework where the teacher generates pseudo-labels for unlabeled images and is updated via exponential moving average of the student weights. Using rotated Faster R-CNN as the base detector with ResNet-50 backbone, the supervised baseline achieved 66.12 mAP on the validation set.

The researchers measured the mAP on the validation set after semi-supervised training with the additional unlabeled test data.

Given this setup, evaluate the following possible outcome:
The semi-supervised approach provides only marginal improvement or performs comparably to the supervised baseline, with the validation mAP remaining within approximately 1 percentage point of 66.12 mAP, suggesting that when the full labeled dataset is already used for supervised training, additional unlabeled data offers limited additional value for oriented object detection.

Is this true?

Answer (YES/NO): YES